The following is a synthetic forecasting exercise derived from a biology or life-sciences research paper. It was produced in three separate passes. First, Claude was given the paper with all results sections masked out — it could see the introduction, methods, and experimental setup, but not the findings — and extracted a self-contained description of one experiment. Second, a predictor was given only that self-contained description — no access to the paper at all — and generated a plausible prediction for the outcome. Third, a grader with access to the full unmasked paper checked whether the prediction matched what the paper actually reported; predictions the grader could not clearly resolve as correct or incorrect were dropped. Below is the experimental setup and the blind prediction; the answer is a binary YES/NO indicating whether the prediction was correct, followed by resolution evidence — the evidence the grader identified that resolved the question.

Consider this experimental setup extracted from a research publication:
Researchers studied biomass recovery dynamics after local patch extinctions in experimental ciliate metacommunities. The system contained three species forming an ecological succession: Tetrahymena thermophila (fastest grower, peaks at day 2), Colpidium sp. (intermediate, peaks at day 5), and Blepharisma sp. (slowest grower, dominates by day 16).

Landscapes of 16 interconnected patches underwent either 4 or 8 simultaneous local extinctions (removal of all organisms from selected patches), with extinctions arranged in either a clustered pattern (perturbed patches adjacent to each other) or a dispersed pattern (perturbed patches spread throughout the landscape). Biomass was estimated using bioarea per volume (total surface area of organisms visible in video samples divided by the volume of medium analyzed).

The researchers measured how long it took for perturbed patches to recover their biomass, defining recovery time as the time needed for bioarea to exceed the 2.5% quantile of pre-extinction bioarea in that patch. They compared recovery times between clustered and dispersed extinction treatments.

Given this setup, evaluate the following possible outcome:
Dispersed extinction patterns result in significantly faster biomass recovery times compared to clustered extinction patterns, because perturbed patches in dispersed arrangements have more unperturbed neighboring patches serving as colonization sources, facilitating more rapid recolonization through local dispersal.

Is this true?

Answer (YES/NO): YES